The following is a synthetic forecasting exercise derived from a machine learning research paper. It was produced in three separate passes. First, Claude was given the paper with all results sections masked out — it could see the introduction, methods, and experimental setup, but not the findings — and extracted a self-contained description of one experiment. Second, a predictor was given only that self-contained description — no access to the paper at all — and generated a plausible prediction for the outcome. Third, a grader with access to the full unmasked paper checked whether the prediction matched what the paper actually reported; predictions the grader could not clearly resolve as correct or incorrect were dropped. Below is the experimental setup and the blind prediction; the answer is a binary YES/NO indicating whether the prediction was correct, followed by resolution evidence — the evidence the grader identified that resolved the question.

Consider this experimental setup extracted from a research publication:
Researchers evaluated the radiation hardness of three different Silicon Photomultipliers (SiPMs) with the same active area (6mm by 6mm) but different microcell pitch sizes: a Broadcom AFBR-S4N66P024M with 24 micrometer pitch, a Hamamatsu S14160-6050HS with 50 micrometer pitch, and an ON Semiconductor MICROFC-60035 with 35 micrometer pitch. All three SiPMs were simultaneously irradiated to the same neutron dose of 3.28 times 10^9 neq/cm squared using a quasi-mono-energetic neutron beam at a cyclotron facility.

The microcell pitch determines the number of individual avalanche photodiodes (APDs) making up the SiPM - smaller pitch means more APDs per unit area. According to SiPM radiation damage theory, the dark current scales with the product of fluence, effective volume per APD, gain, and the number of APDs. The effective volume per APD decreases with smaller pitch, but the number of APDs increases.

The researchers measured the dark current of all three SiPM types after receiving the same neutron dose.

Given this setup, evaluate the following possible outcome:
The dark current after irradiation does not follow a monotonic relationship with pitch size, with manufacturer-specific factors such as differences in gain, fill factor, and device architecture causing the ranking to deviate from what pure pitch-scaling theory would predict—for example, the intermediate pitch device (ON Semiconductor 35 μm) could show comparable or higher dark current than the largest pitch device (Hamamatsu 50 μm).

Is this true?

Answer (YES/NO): NO